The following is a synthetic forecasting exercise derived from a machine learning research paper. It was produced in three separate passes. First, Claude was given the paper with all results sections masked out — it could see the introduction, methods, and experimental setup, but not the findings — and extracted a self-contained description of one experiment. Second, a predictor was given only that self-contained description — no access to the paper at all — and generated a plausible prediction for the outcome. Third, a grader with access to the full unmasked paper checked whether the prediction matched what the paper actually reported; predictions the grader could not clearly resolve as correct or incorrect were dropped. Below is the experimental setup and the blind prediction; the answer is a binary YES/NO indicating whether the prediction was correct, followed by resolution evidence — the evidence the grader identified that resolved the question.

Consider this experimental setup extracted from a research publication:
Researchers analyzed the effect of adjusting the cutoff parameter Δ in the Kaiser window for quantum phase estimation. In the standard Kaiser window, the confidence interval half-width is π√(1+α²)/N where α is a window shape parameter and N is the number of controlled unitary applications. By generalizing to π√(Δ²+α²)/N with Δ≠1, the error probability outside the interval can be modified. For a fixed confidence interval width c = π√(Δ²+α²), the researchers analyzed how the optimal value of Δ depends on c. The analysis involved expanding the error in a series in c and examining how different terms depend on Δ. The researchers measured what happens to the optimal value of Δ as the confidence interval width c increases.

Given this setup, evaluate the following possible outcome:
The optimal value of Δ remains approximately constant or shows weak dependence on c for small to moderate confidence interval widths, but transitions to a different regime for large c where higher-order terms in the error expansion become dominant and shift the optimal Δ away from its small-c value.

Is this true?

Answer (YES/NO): NO